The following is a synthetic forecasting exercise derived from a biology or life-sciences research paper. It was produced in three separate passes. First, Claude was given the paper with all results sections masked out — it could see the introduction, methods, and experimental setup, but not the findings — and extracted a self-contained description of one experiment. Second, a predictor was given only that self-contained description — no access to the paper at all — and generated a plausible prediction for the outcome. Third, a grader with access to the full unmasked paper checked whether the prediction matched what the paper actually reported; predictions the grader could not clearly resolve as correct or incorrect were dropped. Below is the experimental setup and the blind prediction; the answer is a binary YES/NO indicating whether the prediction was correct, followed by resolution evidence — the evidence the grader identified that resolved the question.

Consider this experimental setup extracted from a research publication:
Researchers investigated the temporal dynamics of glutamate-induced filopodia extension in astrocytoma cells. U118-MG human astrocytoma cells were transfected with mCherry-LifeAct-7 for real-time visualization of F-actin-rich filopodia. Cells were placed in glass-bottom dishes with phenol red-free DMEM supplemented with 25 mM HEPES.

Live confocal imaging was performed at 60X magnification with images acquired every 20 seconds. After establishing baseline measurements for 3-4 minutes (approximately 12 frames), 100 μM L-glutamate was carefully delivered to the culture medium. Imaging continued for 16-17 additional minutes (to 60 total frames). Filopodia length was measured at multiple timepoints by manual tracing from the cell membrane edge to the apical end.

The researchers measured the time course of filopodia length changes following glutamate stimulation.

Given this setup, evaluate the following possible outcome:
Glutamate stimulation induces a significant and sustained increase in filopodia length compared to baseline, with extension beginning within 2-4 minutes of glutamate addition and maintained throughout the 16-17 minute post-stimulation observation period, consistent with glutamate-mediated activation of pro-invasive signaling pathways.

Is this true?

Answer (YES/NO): YES